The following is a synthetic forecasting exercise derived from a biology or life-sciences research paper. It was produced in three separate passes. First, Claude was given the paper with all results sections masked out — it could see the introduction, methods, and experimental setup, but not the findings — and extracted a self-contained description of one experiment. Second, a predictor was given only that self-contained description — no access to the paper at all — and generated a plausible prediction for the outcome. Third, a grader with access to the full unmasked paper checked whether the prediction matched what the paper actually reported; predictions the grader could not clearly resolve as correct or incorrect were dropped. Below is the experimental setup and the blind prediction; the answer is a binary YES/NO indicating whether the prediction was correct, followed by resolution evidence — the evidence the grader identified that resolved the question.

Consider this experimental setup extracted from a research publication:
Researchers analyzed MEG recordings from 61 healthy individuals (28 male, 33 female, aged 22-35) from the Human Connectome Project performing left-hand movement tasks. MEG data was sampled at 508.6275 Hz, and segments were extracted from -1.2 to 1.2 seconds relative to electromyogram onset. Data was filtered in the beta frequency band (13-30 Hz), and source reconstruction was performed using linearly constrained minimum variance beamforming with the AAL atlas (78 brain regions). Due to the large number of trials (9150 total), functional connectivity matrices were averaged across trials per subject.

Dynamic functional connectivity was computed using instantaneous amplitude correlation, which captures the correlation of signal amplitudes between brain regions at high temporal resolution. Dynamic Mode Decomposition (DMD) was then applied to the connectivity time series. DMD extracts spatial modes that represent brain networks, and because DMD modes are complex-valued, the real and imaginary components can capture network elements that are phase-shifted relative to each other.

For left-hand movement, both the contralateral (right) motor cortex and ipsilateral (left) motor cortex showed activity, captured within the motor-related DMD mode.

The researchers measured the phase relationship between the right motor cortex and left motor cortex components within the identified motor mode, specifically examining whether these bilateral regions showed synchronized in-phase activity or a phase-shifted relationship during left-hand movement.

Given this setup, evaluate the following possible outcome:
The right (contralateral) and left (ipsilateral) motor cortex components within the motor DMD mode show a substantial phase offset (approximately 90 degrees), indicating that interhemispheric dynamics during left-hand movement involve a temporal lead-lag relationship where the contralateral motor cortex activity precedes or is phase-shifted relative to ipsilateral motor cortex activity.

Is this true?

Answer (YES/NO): YES